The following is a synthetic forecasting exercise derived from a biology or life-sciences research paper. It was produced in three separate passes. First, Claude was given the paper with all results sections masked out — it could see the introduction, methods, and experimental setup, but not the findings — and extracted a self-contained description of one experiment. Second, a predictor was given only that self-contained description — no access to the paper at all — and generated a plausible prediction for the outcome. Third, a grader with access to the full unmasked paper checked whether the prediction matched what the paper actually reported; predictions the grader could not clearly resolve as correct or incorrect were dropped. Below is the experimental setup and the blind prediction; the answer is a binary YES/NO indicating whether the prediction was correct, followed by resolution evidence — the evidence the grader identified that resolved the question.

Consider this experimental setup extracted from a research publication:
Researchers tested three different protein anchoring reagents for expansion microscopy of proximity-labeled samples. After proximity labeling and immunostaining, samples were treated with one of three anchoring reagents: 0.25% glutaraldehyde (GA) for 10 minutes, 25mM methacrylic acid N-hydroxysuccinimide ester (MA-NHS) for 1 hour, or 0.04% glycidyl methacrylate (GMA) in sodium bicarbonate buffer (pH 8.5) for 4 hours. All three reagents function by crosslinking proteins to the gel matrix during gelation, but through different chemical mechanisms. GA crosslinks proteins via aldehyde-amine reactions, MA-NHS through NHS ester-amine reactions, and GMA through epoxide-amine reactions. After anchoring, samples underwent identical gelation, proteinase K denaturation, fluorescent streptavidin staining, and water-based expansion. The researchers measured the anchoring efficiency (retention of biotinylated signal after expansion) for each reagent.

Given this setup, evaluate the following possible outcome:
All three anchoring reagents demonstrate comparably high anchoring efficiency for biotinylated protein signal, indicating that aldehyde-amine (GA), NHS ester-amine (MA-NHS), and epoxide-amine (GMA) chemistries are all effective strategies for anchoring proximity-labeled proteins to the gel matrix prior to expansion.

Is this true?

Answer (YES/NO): YES